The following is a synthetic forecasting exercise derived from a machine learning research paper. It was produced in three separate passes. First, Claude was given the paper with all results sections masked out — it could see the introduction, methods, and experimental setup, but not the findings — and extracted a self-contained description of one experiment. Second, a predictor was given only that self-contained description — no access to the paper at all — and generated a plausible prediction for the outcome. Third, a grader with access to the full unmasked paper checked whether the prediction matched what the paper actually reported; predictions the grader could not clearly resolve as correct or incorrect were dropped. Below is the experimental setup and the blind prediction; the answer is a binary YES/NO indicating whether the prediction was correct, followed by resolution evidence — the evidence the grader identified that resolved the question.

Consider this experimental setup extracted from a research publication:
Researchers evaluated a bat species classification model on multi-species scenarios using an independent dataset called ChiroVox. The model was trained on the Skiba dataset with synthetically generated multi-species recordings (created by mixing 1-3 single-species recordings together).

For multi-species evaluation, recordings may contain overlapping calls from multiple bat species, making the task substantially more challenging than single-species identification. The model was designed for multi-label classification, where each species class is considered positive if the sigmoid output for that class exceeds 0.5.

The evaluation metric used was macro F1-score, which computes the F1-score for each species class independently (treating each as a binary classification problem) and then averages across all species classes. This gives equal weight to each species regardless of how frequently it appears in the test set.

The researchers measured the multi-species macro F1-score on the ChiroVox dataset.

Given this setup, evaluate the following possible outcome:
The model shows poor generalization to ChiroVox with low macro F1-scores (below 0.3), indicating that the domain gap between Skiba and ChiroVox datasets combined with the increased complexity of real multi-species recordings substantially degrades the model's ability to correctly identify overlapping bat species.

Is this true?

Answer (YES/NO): NO